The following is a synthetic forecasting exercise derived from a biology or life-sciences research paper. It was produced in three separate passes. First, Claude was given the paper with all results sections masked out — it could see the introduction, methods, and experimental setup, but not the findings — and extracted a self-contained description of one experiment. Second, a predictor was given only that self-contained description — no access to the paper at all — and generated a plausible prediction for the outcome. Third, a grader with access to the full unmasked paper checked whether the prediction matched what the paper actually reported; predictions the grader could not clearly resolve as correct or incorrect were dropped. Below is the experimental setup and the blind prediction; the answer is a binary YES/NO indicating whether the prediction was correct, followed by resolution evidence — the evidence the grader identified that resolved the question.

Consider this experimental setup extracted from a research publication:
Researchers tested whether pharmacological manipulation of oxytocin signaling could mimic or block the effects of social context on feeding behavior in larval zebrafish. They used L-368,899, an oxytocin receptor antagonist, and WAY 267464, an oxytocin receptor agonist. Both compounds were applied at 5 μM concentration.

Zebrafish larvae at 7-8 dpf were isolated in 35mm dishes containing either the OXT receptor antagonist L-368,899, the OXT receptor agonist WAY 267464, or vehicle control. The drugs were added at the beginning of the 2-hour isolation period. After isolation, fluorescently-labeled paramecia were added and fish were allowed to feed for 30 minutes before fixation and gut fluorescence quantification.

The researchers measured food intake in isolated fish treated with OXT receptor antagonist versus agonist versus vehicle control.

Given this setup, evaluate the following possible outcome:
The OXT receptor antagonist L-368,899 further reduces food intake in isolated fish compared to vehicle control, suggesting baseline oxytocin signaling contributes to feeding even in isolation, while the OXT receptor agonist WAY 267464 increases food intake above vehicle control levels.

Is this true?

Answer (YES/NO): NO